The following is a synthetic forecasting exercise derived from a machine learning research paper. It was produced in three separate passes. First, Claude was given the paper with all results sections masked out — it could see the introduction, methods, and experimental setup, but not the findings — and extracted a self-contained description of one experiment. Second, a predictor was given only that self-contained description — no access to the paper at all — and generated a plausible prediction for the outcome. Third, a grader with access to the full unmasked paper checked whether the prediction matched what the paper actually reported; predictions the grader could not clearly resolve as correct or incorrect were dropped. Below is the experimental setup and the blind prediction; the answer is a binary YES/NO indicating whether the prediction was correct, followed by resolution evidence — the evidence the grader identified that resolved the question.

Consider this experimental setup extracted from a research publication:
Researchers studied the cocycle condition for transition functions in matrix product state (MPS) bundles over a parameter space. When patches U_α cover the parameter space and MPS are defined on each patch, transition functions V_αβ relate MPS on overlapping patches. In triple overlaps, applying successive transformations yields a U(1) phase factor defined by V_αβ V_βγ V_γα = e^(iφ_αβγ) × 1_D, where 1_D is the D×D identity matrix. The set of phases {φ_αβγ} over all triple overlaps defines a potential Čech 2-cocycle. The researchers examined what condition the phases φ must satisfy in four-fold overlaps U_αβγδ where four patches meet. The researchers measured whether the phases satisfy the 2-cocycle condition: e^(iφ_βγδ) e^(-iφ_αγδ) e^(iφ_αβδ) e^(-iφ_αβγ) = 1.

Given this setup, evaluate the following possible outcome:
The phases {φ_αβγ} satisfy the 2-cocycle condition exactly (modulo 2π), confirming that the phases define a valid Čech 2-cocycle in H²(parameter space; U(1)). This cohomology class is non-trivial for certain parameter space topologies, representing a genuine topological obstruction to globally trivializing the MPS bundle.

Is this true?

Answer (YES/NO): YES